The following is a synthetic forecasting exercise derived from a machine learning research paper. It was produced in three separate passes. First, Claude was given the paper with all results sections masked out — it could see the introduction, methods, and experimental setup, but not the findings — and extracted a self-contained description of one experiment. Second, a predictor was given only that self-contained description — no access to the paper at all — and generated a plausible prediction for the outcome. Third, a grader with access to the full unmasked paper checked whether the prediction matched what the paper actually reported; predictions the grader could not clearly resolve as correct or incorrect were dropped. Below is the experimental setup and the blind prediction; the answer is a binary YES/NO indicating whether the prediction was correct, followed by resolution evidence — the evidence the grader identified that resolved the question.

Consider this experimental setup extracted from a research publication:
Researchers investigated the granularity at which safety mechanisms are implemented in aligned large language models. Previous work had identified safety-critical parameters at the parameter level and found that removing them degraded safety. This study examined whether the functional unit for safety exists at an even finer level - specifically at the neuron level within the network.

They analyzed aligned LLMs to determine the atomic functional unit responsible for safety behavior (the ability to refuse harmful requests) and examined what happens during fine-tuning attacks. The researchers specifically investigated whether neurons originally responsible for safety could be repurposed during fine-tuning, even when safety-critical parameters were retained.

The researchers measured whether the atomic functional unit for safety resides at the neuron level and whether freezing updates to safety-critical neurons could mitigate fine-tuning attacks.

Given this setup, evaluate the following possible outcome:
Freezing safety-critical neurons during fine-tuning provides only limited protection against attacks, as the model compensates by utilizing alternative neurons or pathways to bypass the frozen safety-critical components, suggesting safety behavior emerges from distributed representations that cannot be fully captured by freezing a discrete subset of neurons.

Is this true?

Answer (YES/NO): NO